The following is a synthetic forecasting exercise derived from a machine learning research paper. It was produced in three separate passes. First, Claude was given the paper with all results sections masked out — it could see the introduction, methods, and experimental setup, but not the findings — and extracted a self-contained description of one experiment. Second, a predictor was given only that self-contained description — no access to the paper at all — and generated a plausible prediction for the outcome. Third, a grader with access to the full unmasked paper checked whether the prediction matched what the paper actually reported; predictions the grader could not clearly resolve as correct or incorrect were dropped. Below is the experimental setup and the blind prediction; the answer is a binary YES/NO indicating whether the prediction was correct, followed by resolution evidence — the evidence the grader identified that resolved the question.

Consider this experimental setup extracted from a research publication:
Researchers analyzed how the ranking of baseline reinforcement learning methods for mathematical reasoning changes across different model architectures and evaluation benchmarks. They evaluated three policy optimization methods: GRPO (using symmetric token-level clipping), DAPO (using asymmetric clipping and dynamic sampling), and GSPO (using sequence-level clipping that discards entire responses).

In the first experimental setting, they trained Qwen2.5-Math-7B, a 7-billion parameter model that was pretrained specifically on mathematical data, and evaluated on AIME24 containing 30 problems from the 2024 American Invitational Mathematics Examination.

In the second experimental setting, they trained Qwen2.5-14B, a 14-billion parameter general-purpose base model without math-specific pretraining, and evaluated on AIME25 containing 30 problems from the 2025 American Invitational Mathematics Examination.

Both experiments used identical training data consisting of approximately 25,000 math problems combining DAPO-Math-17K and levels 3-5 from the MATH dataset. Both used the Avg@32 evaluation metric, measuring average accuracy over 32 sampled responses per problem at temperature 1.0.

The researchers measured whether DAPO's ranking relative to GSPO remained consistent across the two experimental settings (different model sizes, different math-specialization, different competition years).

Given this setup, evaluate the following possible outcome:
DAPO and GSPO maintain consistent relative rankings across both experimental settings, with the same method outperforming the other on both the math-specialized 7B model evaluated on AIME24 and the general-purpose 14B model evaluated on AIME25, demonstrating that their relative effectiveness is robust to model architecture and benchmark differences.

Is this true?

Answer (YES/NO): NO